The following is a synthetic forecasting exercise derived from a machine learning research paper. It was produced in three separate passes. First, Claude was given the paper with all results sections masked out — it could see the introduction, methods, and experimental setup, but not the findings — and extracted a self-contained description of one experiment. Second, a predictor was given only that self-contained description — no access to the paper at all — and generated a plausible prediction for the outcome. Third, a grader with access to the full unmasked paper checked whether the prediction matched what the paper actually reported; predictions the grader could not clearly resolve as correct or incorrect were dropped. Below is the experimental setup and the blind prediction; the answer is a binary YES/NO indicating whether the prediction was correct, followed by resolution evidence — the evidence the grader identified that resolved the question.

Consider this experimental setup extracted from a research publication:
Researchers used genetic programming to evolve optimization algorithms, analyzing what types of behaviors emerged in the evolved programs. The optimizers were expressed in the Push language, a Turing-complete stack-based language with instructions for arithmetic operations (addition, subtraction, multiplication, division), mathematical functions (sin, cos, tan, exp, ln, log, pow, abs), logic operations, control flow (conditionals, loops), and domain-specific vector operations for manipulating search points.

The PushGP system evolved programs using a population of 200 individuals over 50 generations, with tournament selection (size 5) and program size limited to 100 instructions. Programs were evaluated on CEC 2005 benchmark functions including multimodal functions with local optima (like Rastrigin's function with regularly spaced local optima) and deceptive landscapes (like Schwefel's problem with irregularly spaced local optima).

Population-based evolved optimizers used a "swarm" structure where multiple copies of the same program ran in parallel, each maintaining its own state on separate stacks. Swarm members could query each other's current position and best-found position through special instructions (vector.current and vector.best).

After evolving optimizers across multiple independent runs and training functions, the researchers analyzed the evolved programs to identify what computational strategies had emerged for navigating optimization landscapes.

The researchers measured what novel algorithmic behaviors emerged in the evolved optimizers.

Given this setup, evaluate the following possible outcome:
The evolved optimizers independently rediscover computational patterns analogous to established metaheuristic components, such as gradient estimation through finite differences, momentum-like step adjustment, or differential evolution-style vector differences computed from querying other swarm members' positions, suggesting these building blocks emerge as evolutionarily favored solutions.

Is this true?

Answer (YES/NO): NO